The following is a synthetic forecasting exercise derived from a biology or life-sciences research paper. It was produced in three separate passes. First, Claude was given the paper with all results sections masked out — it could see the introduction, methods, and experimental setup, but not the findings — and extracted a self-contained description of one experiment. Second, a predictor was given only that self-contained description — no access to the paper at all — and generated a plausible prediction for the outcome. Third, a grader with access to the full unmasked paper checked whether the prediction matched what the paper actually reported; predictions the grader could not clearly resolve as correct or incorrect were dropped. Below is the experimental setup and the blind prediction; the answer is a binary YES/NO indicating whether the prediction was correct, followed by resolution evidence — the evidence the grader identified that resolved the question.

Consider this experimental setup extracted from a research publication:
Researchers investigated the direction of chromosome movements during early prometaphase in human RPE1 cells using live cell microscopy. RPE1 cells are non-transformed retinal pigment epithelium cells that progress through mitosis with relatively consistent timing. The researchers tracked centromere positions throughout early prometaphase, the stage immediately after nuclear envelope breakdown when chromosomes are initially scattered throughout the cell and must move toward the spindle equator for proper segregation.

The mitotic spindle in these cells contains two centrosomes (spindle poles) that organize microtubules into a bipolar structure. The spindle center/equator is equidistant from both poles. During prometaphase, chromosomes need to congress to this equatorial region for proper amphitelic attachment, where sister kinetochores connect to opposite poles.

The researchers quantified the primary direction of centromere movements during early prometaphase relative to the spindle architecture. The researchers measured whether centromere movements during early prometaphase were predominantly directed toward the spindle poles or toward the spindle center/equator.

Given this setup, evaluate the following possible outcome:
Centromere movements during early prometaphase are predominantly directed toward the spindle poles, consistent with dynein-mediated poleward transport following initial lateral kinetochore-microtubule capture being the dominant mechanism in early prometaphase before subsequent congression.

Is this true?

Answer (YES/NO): NO